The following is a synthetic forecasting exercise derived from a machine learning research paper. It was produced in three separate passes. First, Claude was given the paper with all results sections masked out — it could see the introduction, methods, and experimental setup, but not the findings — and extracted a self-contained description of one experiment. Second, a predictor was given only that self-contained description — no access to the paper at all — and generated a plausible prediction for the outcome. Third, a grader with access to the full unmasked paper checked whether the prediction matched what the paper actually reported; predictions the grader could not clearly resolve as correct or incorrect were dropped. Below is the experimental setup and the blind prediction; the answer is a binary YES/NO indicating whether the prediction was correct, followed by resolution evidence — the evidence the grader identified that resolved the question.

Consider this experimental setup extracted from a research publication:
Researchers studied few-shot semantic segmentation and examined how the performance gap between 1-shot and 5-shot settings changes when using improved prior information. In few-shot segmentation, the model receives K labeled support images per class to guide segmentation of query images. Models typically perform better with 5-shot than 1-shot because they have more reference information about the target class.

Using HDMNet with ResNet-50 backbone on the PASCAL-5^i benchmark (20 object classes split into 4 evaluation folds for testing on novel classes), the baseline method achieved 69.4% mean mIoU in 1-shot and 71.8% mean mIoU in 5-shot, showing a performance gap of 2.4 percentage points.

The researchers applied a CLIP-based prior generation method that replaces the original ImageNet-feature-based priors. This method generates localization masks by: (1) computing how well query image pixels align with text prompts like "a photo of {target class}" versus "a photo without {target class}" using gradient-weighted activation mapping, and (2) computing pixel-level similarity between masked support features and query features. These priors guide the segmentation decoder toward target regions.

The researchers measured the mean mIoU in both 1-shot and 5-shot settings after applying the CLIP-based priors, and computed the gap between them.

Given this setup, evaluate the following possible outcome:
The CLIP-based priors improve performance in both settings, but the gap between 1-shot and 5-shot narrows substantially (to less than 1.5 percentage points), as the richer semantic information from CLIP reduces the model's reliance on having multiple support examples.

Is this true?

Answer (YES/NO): YES